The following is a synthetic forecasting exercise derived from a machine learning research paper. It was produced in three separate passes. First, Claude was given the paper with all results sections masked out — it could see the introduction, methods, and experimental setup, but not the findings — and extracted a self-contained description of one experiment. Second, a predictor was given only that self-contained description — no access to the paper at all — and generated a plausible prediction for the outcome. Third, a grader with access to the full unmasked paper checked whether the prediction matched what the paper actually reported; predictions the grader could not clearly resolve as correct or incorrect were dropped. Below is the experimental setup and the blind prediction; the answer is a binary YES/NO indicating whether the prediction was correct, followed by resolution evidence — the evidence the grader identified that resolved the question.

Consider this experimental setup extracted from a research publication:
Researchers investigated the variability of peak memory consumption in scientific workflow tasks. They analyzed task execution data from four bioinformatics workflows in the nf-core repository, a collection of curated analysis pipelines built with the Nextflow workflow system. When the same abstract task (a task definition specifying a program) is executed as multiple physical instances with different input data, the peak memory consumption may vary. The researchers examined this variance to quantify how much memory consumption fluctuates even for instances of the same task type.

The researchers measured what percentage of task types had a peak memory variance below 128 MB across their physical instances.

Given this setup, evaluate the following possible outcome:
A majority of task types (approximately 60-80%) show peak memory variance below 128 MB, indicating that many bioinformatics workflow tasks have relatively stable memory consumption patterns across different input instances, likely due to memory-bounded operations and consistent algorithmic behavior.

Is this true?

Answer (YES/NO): NO